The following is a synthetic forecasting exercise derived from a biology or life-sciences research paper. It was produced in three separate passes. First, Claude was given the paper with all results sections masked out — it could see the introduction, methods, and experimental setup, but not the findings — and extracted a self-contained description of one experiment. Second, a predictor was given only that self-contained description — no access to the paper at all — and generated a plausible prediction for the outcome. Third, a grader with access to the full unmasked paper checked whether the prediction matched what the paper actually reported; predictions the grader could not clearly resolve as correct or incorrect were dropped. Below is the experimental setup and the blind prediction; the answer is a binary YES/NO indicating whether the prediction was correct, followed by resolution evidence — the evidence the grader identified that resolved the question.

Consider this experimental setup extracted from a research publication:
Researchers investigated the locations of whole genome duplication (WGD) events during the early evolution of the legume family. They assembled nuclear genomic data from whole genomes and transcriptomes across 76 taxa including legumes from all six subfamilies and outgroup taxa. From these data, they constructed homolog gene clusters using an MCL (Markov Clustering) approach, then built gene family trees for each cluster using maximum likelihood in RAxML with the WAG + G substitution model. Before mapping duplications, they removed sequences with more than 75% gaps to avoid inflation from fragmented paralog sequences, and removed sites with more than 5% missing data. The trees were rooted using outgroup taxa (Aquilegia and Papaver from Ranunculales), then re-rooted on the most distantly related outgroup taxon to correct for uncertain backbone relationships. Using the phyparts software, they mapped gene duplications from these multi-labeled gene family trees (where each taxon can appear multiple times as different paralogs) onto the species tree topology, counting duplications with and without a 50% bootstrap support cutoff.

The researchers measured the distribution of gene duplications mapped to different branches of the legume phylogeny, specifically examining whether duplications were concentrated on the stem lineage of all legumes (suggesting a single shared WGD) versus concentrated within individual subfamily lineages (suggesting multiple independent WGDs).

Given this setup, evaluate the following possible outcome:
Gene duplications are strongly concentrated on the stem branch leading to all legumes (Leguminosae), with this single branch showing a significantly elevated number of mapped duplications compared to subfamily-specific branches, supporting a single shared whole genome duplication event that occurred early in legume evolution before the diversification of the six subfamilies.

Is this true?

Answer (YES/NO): NO